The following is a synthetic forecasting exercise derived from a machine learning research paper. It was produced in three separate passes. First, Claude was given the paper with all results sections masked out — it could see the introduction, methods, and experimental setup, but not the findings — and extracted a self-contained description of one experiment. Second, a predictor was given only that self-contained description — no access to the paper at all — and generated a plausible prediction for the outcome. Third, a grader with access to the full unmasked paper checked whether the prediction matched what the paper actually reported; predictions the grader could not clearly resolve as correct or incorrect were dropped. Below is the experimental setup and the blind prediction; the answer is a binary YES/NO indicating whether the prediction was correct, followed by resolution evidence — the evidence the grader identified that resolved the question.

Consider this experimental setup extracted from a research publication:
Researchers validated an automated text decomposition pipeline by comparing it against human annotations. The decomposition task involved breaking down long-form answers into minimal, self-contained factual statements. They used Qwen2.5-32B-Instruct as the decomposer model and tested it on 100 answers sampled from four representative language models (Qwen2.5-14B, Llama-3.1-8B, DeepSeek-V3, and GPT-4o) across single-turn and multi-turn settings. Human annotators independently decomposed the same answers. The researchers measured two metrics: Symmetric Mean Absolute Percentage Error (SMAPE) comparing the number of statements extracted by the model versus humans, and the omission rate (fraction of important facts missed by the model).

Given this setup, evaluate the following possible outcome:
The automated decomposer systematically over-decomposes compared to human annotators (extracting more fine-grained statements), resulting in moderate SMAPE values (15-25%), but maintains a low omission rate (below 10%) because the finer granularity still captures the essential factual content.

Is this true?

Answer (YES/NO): NO